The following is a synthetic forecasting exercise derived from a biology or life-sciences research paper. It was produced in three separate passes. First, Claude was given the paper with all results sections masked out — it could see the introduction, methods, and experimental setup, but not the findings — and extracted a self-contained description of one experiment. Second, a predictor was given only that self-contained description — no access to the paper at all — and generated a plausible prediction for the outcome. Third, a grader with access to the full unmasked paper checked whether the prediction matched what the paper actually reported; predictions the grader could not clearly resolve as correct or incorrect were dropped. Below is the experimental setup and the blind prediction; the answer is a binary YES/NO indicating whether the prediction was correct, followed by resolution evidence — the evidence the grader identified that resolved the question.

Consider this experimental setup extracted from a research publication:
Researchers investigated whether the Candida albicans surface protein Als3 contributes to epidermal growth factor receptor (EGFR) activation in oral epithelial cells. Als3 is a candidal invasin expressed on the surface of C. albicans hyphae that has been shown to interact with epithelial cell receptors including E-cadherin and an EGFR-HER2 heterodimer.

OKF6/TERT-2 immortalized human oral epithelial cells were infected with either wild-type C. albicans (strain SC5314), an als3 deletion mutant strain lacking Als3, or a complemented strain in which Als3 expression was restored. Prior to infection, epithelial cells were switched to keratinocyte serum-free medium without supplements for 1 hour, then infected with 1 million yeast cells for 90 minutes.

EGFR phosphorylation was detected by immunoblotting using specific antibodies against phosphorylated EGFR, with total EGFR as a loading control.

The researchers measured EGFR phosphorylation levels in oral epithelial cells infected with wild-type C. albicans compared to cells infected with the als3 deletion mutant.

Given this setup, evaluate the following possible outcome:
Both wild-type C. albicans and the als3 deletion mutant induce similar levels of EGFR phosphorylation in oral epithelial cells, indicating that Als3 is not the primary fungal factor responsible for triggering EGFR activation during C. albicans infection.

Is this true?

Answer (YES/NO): NO